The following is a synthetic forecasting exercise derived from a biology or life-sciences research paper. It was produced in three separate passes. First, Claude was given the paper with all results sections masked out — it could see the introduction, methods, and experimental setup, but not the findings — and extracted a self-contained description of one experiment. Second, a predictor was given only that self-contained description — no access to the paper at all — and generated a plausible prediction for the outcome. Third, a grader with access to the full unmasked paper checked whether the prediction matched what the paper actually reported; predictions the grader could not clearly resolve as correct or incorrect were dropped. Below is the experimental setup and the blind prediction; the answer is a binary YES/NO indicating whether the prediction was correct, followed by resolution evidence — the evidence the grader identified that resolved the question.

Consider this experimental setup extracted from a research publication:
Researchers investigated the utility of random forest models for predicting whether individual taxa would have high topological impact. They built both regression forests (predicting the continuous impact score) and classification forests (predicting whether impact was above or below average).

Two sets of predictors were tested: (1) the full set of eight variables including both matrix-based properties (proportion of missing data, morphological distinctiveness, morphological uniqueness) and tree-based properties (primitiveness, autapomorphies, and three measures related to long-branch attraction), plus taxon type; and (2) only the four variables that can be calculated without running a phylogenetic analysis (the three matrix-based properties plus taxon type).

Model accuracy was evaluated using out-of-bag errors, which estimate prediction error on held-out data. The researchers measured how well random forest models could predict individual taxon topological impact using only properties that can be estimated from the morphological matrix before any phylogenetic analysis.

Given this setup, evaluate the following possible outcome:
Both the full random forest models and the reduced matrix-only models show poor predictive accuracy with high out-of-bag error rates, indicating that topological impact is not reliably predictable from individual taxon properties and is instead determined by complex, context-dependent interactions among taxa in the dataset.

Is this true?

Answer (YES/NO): NO